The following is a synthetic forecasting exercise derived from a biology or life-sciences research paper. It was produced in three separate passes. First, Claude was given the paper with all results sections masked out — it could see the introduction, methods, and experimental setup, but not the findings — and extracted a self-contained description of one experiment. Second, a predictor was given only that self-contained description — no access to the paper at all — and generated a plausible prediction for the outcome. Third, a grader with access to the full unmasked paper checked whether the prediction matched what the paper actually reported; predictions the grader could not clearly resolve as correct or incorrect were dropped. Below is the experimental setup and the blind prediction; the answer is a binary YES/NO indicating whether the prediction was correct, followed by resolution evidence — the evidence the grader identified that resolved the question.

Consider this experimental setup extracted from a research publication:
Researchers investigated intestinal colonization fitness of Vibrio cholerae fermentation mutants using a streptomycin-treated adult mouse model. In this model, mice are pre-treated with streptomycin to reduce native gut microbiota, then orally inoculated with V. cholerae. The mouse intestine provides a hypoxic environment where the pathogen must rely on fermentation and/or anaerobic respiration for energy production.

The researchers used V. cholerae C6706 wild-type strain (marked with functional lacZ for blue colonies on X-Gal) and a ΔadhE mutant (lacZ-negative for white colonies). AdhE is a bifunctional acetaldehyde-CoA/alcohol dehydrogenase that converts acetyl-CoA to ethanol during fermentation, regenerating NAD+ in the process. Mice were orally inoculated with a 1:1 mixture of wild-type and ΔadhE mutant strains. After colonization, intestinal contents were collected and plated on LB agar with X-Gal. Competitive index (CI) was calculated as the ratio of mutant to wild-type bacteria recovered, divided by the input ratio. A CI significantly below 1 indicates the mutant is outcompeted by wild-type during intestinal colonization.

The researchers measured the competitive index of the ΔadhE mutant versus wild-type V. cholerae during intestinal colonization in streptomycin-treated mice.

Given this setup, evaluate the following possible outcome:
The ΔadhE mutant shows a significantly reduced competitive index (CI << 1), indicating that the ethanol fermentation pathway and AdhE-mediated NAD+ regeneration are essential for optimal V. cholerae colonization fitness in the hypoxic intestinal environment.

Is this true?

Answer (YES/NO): NO